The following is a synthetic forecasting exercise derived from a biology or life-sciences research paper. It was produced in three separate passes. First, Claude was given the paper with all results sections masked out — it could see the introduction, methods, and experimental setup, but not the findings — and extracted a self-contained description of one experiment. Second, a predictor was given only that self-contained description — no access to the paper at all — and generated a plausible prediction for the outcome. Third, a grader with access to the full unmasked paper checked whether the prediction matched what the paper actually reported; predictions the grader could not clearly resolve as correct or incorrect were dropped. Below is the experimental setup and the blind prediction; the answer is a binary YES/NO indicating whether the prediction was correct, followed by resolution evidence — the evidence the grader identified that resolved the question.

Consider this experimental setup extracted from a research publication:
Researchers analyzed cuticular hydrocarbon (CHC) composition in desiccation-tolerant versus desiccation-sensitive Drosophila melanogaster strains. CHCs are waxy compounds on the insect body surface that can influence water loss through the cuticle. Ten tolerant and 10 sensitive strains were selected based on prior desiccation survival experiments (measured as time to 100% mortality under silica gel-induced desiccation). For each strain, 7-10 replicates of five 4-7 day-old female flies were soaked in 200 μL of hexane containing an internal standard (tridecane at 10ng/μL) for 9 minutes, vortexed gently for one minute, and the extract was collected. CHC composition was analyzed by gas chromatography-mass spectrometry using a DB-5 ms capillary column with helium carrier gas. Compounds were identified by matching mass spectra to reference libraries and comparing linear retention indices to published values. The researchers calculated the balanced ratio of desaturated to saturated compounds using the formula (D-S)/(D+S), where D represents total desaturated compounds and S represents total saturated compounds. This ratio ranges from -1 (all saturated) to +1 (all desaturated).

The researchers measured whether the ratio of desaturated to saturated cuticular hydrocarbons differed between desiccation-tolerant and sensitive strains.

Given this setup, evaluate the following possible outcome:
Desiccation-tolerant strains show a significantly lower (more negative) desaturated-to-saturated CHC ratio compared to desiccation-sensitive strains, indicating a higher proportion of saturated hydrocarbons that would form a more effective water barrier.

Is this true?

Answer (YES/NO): NO